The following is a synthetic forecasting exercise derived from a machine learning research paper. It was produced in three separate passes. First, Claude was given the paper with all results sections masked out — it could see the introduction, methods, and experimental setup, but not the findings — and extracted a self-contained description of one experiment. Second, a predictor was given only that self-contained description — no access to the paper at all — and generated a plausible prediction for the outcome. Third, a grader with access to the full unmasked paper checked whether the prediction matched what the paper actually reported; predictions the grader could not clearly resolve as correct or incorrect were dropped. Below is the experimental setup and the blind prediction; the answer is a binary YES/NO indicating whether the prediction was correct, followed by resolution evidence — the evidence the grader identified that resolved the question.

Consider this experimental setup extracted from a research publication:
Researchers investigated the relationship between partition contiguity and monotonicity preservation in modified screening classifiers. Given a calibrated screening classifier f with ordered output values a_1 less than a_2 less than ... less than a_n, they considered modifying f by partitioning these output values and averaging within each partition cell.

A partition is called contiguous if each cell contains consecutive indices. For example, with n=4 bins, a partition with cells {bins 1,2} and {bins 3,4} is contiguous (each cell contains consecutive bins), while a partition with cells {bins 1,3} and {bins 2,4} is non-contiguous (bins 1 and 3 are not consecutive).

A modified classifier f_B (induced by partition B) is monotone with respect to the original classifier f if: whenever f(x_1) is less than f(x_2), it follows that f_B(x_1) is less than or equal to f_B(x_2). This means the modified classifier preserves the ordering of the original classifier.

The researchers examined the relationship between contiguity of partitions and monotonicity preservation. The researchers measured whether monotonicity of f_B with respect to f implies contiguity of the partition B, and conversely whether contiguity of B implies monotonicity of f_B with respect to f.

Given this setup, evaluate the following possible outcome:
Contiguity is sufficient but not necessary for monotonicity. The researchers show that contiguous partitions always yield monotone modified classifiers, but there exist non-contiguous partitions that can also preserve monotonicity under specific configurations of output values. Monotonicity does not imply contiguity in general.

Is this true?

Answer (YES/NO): NO